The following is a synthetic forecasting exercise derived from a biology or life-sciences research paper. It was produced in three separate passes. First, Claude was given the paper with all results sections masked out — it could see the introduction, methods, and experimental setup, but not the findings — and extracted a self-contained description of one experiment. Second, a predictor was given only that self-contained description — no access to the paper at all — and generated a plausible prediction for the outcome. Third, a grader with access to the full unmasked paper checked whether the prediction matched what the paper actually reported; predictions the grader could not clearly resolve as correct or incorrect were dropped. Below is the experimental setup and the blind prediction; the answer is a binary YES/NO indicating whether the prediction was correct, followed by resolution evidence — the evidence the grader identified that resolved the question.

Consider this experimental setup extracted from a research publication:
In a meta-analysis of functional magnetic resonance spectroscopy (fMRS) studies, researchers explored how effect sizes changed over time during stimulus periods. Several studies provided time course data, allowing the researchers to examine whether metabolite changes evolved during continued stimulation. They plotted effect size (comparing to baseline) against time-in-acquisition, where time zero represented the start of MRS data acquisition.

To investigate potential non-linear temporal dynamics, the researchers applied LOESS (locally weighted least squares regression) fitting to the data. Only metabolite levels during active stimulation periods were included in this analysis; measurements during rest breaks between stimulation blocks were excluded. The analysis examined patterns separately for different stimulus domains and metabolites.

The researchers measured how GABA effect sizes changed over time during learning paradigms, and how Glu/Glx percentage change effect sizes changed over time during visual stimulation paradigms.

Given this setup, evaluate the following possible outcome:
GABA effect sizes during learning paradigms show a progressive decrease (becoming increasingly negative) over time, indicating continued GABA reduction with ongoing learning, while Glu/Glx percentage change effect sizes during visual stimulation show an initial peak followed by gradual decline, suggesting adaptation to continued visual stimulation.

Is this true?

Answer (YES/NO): NO